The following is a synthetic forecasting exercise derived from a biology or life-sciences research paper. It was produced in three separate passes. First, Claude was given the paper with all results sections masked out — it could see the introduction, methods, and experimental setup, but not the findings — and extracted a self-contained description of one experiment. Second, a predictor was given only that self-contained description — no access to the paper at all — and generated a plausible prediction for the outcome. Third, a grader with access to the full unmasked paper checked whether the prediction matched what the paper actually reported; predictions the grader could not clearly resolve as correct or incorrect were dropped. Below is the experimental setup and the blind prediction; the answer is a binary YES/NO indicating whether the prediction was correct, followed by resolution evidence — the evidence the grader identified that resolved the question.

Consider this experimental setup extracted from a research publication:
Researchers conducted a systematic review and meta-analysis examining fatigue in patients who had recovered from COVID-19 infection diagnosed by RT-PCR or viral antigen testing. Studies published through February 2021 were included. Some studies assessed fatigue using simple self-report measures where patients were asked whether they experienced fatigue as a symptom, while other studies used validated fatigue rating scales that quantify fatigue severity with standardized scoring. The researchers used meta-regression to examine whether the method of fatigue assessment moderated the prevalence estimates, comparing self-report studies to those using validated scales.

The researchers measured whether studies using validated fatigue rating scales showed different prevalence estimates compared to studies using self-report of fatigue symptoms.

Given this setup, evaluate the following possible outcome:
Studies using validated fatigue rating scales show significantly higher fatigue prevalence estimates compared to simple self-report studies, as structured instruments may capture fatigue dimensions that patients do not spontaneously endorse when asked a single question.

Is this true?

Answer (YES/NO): NO